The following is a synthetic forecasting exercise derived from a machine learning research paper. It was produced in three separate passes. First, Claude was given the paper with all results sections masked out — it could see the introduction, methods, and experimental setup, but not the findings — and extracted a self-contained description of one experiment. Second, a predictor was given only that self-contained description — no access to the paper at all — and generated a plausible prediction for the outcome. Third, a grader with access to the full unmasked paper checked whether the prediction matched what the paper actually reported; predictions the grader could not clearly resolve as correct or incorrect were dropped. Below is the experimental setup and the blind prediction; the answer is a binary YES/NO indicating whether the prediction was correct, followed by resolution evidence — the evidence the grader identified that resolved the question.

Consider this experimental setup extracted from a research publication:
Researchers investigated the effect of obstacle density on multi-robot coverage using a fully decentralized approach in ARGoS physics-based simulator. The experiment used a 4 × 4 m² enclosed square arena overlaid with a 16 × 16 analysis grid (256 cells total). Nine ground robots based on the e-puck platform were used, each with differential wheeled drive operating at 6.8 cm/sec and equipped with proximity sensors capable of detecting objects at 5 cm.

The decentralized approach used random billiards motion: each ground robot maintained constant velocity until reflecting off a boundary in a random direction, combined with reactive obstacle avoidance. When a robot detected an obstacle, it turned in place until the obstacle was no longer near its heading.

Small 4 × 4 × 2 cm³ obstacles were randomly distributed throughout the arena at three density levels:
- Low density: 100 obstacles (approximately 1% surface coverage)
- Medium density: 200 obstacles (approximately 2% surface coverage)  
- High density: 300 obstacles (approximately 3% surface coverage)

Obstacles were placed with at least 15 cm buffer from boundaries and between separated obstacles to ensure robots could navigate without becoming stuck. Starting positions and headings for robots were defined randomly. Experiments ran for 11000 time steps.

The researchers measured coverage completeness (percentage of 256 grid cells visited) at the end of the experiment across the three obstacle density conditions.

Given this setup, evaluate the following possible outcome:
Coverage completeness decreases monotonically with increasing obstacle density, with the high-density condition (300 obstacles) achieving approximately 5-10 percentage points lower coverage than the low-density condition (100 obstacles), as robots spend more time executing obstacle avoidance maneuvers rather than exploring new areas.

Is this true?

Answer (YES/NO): NO